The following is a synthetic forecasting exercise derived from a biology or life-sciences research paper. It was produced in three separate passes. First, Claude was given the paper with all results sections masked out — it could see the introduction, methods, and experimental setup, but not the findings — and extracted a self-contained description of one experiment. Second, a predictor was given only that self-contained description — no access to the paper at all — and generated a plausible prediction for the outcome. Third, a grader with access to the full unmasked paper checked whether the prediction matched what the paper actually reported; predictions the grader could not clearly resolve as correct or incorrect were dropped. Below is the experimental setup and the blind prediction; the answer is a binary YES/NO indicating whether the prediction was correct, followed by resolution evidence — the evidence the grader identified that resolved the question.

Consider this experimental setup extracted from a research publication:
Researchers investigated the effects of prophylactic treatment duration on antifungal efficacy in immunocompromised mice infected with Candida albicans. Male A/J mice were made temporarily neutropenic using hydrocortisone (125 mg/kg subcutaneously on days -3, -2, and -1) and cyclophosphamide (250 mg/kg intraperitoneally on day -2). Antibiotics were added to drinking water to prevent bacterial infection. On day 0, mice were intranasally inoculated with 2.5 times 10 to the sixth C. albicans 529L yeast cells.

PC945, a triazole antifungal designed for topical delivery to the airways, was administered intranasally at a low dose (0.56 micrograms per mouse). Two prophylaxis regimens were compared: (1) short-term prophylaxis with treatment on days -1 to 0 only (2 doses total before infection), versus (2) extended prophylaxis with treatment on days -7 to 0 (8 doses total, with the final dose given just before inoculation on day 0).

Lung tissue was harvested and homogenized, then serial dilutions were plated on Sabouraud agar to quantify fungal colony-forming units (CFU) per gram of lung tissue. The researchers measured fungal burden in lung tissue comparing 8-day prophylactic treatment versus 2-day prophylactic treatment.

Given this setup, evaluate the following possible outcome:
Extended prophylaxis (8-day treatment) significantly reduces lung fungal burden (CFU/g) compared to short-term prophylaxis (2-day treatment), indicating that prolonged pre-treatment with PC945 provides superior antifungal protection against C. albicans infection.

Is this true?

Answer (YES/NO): YES